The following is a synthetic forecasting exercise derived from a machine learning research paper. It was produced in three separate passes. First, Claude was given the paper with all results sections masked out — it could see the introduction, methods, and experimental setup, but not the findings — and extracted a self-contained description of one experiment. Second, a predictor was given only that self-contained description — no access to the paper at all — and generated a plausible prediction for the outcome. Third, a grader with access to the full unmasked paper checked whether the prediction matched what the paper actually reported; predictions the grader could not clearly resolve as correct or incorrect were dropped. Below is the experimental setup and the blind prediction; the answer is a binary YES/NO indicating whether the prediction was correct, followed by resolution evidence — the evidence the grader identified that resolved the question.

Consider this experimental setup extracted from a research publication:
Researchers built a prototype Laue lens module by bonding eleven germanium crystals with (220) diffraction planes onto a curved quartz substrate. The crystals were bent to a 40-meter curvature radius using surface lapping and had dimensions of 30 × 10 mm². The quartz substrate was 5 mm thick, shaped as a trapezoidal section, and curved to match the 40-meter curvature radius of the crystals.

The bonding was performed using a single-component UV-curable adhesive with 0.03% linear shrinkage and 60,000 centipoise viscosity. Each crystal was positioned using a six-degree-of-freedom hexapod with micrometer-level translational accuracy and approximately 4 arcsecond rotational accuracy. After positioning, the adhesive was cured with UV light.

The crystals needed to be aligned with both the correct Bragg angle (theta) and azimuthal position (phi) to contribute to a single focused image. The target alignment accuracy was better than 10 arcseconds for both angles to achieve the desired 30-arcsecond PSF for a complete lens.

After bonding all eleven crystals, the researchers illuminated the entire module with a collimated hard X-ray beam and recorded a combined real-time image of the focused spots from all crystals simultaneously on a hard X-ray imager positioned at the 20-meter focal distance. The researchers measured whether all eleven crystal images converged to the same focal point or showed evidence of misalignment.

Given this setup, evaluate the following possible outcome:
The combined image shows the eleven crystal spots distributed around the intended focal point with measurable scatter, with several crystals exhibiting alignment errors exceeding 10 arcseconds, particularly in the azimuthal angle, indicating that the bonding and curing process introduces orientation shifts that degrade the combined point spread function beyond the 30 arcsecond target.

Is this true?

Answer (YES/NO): NO